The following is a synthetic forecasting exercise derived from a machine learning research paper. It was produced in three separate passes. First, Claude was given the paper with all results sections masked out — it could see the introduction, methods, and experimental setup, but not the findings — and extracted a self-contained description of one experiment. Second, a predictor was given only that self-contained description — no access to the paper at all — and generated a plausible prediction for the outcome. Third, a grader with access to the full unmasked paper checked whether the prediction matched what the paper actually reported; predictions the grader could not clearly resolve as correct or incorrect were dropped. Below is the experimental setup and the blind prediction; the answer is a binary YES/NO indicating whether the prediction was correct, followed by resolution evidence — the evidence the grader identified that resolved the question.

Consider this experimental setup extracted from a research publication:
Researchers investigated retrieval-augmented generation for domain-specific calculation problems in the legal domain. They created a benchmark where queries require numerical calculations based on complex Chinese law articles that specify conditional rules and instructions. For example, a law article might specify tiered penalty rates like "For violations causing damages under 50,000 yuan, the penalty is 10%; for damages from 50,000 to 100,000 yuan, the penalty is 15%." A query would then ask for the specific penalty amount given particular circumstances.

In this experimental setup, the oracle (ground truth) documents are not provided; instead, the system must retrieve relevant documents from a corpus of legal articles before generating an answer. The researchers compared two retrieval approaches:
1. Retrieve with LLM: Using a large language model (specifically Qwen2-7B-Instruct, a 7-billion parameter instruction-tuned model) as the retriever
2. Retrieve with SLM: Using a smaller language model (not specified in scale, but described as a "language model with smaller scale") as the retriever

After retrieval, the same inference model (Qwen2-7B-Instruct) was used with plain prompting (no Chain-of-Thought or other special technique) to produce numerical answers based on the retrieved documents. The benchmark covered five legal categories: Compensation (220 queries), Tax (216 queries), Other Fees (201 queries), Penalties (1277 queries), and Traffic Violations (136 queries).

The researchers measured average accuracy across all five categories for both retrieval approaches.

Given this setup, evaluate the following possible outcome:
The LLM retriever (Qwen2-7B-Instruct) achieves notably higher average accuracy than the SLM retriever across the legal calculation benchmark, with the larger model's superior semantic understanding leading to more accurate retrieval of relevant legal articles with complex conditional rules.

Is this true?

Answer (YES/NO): NO